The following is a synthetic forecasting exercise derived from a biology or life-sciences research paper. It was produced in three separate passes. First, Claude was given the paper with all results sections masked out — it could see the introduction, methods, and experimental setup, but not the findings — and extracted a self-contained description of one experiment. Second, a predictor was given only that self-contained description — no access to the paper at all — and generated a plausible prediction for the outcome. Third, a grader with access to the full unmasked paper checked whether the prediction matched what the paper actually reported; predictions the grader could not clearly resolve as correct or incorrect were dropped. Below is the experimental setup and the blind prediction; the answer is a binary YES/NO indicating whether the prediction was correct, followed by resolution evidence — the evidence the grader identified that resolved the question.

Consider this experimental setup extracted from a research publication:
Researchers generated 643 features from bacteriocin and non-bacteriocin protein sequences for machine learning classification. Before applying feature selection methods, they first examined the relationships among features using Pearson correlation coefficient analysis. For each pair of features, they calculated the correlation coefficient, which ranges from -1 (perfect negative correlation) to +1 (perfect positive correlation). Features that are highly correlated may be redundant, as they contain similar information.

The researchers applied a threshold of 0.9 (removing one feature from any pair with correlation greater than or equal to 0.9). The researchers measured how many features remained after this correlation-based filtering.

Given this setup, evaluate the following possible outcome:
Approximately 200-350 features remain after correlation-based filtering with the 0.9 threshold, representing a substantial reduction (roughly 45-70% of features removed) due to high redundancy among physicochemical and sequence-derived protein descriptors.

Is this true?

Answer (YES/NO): NO